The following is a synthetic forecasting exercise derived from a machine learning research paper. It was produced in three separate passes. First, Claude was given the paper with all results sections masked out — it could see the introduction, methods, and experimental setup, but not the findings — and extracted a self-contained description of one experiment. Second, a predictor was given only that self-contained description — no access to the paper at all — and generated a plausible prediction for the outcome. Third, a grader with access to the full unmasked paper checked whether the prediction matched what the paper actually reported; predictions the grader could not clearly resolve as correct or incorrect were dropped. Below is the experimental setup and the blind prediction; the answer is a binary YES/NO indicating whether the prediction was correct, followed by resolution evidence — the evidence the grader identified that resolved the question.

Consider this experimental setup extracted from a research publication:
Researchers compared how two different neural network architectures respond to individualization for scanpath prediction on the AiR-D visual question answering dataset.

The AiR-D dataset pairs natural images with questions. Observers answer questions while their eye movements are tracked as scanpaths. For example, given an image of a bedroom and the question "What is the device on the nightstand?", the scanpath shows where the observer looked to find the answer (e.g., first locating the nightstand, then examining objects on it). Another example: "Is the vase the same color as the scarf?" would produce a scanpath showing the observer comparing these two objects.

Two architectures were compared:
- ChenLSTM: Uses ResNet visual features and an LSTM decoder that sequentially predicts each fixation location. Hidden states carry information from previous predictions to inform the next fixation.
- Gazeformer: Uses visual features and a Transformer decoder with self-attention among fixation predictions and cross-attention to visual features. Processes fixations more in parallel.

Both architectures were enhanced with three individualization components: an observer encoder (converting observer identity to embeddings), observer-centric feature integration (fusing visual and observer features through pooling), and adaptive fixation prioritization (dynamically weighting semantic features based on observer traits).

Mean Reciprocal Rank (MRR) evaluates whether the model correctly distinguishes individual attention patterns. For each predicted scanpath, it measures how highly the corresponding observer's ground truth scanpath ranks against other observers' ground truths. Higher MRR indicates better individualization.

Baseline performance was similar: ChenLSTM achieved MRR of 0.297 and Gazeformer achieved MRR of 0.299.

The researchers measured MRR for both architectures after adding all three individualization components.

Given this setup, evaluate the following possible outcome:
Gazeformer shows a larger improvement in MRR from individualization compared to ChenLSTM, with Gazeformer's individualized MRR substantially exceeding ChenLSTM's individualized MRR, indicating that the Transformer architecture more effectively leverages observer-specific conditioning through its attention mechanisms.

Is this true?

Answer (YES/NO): NO